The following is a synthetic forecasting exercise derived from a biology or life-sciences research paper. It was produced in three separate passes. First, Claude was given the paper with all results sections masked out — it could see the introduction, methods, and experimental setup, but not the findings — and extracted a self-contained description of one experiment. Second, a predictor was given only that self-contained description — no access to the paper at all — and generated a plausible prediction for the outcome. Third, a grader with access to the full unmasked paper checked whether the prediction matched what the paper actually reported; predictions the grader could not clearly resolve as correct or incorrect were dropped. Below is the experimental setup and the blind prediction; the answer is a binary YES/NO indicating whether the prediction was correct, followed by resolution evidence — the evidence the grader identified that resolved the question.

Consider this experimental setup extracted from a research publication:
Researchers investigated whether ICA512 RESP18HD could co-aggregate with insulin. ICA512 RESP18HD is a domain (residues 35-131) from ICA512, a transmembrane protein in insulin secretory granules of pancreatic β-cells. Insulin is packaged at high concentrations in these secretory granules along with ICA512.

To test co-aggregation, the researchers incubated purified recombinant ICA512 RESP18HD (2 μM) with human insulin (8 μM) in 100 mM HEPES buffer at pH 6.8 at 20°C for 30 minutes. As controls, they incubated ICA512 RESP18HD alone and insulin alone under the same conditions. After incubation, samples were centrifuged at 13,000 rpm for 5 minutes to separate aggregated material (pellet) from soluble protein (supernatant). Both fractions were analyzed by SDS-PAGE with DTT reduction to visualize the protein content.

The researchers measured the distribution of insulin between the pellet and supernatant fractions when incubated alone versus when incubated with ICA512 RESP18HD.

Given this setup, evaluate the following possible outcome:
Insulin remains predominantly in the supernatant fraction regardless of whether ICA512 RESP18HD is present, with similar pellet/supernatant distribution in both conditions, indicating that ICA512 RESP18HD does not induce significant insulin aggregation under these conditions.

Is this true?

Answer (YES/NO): NO